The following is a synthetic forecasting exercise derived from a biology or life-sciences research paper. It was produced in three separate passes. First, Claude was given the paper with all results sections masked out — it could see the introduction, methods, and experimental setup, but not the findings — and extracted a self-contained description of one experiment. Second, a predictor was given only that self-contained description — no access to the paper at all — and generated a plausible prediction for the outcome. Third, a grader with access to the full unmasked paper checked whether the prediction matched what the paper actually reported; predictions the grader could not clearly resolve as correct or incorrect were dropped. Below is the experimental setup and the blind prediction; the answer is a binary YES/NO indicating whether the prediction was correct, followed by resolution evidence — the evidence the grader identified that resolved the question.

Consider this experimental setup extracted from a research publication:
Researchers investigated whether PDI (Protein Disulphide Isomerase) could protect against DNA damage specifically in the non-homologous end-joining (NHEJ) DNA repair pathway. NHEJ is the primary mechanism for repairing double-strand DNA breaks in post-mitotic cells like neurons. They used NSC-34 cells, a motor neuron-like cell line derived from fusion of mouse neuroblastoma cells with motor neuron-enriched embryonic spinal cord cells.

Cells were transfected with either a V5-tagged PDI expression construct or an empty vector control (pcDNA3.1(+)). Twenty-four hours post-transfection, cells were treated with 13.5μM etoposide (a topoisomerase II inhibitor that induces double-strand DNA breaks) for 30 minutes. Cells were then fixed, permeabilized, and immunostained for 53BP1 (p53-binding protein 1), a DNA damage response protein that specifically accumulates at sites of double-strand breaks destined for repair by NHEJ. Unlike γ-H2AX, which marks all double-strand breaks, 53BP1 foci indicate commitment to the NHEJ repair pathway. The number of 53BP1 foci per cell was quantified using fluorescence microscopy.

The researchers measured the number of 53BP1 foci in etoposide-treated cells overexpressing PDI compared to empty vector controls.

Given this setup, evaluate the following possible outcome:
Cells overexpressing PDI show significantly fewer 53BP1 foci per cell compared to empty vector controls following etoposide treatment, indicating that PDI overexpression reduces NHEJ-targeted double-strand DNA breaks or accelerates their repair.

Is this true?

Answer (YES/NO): YES